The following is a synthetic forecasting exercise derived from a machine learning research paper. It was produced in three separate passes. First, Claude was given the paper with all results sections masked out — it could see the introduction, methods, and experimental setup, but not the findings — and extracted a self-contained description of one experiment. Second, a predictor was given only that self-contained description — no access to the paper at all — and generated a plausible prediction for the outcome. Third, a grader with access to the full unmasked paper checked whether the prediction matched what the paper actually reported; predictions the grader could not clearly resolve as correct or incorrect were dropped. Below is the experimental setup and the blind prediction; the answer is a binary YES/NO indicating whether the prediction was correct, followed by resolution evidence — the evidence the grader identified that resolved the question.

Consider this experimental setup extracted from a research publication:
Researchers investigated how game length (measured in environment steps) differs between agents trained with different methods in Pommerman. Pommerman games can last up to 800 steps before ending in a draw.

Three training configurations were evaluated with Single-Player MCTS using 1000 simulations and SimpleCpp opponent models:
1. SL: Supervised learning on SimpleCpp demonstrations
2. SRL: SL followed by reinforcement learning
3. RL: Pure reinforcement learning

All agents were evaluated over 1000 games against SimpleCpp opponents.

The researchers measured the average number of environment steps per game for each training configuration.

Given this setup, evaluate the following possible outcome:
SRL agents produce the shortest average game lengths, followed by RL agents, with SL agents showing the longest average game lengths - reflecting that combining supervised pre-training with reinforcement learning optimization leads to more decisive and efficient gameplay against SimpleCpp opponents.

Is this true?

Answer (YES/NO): NO